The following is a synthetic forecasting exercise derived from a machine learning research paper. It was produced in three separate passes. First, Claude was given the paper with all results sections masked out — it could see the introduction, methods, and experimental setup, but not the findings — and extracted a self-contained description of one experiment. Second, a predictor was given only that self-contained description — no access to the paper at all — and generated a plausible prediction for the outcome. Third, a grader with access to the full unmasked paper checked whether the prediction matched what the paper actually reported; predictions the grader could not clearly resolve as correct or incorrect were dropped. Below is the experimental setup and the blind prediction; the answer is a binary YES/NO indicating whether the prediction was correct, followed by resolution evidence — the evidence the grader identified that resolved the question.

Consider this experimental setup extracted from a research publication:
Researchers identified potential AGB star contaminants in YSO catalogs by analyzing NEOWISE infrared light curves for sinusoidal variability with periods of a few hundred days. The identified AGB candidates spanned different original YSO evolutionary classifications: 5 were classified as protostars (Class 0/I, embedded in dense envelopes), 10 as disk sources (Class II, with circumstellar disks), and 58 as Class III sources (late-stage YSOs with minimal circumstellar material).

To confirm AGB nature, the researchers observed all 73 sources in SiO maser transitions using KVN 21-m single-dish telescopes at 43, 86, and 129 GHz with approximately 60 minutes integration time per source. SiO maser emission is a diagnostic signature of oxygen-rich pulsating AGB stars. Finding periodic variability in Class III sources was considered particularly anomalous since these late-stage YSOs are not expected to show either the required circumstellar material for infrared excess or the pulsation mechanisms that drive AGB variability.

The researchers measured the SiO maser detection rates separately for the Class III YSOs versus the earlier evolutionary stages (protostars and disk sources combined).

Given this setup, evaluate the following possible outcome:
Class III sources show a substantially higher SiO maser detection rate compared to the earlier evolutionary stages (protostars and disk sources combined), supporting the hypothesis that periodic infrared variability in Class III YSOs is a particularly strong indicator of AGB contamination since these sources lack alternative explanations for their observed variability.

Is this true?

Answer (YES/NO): NO